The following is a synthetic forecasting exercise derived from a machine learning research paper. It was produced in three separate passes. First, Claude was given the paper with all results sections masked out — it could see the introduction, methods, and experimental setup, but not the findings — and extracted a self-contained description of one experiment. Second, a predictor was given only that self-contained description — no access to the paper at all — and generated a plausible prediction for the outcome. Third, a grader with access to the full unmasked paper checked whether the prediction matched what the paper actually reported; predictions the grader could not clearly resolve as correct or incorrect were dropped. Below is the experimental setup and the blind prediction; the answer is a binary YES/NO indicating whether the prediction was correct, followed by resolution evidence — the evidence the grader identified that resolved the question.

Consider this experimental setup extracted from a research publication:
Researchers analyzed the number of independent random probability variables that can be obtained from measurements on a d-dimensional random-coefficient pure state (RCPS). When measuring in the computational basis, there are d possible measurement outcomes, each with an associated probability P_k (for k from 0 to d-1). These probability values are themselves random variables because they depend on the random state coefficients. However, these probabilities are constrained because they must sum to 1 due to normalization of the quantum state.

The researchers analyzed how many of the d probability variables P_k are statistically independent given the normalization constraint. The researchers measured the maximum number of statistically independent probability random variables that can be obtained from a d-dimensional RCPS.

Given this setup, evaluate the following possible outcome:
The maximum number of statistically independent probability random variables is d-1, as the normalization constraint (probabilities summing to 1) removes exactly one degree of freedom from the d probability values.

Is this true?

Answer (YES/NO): YES